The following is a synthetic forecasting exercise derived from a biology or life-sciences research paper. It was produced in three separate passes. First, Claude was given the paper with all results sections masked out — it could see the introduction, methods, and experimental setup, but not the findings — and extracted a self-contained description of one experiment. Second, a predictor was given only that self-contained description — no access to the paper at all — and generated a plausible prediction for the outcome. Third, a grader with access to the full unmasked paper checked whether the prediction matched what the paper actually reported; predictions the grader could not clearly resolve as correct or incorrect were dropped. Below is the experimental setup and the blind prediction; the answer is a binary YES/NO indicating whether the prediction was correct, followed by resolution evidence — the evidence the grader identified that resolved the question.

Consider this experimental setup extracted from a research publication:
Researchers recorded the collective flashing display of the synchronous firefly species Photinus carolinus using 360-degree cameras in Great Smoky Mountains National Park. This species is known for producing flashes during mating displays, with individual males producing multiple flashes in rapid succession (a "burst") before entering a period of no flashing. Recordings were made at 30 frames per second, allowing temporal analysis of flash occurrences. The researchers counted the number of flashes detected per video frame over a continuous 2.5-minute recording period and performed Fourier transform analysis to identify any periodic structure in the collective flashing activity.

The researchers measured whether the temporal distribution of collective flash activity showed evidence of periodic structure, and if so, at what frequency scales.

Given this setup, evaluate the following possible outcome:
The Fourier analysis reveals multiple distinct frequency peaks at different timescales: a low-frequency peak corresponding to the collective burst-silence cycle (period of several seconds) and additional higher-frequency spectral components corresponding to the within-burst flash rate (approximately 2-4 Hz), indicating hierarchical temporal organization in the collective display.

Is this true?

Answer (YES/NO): NO